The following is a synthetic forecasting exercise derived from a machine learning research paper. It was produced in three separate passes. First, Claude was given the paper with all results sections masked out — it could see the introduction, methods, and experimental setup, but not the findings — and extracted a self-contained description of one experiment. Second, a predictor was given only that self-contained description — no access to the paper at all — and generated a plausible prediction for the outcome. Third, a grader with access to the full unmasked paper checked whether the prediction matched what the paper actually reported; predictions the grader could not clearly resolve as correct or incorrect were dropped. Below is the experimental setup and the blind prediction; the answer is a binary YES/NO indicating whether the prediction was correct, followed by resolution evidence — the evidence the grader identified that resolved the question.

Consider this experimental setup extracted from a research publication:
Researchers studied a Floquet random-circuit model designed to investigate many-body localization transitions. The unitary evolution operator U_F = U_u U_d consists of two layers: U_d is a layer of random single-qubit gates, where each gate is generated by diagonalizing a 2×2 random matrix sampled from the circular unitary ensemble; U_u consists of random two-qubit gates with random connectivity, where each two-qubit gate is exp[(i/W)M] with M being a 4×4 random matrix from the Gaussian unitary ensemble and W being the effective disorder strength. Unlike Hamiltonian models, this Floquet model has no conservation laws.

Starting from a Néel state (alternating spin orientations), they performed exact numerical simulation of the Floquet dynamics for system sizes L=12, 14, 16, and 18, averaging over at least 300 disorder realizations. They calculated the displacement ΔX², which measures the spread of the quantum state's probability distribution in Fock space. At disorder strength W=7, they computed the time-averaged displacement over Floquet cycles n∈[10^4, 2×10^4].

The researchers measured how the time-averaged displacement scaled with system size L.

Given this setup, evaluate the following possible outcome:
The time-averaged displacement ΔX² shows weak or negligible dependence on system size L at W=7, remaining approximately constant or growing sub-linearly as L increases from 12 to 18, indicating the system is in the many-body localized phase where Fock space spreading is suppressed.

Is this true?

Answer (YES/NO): NO